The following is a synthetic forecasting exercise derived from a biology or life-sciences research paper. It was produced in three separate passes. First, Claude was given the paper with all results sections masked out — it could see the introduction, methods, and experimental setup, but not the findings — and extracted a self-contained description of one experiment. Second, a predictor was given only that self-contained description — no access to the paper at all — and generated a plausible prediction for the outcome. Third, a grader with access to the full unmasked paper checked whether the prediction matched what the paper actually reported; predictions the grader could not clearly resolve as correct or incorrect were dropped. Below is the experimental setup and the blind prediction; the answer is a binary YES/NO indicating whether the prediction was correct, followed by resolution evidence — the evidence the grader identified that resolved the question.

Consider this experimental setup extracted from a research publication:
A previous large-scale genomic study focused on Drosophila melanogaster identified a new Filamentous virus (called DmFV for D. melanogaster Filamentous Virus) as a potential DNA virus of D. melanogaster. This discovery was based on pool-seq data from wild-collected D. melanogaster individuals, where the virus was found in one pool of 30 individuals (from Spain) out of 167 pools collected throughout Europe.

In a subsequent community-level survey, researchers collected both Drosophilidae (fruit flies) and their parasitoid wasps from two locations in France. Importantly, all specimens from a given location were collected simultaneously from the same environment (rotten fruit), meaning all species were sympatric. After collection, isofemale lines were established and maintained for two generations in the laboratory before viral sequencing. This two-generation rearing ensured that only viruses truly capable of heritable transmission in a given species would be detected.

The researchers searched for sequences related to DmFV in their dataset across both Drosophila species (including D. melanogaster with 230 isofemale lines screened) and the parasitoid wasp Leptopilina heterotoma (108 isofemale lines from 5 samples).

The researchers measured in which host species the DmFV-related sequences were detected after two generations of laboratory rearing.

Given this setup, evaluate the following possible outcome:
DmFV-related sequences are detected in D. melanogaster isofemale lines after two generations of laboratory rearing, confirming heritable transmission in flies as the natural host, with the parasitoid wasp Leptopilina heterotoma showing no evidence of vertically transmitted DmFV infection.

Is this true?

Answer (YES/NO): NO